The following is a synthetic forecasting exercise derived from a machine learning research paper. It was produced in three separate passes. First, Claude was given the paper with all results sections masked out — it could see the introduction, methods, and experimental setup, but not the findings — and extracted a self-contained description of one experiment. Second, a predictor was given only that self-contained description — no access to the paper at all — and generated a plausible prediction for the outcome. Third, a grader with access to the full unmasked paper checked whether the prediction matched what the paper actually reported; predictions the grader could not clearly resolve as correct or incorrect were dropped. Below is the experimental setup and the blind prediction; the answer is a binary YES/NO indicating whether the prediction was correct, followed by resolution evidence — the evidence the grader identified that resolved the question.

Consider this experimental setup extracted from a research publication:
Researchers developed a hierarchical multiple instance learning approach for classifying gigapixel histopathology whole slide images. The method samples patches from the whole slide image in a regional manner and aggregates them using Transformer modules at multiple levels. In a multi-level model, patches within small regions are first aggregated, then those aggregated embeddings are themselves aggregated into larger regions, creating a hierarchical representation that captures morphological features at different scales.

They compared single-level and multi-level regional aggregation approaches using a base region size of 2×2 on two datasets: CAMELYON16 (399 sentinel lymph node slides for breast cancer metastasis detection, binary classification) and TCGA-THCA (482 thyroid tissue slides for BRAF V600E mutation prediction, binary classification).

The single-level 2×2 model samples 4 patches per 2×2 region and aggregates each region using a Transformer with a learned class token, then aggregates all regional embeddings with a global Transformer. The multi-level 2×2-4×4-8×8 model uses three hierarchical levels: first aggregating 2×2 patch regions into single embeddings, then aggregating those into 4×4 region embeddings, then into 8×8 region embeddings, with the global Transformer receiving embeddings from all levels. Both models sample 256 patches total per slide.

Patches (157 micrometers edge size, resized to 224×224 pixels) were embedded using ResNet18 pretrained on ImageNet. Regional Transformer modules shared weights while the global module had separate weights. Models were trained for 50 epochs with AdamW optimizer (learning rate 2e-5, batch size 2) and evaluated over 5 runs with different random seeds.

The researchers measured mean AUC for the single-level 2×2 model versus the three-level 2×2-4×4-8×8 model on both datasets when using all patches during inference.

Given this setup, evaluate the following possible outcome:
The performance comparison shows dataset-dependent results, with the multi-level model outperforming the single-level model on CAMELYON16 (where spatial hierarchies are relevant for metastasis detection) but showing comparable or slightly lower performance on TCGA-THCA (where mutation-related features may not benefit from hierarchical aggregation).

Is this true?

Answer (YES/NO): NO